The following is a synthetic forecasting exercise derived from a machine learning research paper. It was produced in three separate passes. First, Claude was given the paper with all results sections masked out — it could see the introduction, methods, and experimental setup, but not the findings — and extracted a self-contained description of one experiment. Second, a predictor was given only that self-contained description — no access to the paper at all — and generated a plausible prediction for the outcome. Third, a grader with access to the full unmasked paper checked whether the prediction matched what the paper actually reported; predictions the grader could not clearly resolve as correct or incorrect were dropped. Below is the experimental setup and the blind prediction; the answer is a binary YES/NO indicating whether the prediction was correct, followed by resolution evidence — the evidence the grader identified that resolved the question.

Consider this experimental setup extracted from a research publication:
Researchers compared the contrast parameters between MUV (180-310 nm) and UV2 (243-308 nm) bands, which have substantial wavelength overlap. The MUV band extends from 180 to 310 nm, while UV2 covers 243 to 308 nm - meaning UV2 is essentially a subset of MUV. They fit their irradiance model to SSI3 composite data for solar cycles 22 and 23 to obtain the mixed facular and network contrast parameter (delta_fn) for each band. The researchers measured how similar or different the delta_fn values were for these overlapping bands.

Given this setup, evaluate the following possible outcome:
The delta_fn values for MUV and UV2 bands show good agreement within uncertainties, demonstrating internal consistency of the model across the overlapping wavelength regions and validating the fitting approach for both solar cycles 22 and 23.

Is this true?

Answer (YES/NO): YES